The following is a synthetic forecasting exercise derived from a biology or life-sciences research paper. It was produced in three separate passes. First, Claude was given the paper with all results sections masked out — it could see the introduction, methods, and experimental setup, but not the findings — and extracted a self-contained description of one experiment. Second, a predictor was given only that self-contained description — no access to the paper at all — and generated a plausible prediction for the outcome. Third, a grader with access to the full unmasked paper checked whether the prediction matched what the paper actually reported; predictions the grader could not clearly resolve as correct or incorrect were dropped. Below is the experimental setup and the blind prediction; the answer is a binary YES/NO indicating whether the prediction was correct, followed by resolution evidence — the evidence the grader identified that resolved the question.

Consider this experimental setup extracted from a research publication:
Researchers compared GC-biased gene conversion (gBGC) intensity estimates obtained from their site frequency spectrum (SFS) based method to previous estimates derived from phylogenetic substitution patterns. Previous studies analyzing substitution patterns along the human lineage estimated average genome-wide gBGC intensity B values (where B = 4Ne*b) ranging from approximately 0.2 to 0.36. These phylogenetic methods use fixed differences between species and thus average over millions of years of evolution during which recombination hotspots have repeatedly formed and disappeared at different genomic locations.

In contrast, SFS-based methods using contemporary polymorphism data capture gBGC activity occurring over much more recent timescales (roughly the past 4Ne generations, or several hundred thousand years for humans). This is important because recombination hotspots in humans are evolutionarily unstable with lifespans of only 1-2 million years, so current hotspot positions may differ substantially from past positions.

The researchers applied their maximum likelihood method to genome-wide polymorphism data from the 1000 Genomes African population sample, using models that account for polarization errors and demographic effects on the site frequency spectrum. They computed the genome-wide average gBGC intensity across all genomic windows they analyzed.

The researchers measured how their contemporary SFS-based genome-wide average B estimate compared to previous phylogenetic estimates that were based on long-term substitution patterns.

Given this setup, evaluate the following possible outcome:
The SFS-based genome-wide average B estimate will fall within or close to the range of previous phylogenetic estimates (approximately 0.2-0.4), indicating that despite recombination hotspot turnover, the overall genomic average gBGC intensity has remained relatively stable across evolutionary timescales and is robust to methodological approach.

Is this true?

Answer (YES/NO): YES